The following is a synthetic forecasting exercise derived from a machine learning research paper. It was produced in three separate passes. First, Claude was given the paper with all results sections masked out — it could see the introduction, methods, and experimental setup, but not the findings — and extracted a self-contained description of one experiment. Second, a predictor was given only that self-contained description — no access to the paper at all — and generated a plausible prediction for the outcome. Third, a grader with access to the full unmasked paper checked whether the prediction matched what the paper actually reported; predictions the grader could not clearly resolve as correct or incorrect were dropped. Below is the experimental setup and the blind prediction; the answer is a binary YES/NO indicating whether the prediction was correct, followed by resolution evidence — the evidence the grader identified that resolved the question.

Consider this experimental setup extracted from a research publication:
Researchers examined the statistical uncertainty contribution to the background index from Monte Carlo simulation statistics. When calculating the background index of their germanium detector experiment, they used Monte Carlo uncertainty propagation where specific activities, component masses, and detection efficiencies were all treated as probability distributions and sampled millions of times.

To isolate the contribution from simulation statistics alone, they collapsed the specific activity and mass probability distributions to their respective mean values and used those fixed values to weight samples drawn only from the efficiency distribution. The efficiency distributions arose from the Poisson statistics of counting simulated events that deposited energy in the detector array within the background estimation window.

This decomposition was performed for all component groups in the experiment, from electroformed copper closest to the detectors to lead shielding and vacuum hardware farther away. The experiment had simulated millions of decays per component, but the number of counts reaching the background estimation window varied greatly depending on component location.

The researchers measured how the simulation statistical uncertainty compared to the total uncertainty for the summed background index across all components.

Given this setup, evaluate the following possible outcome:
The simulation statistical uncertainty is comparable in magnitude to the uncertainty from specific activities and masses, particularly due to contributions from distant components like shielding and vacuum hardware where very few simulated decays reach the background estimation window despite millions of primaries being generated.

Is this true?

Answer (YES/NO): NO